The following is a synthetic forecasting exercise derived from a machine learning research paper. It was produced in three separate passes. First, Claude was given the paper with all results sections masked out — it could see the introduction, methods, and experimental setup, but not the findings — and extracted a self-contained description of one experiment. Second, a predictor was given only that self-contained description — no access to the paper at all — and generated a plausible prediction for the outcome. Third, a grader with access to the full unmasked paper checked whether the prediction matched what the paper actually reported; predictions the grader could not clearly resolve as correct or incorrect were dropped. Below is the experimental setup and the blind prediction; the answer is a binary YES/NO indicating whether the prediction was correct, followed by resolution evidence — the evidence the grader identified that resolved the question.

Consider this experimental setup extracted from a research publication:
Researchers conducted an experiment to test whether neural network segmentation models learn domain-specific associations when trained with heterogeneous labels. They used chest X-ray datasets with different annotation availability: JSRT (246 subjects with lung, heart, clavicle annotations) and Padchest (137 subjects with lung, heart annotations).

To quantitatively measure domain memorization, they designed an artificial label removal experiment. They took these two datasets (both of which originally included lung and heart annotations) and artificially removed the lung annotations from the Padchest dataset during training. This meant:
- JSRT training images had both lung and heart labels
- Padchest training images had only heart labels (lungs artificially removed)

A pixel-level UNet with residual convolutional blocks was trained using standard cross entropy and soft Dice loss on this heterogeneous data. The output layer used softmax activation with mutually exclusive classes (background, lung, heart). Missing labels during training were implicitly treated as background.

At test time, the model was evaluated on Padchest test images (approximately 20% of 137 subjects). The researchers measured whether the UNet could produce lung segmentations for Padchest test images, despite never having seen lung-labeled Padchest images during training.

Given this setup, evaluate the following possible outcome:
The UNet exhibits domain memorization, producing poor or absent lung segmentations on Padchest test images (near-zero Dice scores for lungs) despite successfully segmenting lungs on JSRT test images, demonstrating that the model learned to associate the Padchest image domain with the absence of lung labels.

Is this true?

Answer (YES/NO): YES